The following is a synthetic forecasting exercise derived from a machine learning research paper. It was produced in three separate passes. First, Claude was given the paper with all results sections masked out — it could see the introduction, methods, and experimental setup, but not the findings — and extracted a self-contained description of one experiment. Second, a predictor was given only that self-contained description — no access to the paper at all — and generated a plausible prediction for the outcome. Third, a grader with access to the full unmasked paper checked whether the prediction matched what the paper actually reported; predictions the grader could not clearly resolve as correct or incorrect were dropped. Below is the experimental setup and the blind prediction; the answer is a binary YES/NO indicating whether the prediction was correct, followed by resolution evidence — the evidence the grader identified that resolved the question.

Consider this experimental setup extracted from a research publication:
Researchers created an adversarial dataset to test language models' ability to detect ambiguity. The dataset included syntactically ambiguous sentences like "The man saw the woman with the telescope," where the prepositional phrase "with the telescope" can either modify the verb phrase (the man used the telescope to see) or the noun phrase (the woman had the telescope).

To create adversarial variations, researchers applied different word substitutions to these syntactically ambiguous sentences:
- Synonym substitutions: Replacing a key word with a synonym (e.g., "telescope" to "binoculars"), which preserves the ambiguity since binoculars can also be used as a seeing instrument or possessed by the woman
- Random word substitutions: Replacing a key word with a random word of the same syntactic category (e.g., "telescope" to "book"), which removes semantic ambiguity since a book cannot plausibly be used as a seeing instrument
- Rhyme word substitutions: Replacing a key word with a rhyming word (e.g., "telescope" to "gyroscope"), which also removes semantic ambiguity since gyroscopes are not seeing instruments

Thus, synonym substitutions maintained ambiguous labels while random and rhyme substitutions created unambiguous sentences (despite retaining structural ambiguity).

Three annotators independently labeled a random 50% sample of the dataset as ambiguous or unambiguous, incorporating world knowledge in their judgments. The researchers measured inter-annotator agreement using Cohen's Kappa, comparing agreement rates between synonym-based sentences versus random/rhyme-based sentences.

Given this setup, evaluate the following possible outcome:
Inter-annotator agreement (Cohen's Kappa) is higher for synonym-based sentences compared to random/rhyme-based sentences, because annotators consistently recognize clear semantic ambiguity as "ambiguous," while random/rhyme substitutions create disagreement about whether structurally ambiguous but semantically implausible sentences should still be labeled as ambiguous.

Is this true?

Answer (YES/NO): NO